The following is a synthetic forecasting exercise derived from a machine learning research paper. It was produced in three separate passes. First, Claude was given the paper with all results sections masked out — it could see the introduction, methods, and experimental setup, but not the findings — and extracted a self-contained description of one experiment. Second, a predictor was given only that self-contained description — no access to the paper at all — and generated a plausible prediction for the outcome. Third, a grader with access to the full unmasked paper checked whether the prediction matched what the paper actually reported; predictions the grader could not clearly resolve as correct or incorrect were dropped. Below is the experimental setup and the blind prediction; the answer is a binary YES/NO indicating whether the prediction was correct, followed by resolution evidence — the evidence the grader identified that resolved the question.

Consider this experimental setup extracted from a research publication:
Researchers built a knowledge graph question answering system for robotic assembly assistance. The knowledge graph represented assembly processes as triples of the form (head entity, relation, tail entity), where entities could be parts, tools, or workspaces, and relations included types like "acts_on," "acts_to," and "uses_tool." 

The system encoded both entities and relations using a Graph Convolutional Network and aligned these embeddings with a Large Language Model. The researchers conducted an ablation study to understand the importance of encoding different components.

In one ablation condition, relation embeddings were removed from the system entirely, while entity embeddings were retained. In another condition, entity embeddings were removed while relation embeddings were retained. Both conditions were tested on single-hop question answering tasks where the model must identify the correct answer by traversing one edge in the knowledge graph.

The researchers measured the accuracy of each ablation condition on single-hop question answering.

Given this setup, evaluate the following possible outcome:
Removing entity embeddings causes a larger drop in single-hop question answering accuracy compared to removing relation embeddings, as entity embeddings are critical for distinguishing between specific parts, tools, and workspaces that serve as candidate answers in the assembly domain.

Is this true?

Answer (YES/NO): NO